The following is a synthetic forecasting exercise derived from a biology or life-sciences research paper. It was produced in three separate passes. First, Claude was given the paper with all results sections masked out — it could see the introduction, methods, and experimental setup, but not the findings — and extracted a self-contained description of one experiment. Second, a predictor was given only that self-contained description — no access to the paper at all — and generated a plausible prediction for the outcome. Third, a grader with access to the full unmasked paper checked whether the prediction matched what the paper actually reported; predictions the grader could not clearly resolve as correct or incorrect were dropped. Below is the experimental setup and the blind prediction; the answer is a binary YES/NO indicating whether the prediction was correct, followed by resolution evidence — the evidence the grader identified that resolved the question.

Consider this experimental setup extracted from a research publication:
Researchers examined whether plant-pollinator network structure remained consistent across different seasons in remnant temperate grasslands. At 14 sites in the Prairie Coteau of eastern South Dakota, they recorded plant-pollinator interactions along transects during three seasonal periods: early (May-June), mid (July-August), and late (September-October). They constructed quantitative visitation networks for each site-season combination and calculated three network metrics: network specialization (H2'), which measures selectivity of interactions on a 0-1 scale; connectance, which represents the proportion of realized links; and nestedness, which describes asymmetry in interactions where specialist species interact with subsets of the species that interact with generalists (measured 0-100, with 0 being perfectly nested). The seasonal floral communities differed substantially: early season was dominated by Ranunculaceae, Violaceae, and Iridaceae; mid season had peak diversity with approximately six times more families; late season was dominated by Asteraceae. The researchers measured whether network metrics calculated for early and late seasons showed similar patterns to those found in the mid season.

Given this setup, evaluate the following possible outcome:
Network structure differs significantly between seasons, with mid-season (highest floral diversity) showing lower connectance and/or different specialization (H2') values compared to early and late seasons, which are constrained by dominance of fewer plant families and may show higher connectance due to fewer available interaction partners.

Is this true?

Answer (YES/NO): NO